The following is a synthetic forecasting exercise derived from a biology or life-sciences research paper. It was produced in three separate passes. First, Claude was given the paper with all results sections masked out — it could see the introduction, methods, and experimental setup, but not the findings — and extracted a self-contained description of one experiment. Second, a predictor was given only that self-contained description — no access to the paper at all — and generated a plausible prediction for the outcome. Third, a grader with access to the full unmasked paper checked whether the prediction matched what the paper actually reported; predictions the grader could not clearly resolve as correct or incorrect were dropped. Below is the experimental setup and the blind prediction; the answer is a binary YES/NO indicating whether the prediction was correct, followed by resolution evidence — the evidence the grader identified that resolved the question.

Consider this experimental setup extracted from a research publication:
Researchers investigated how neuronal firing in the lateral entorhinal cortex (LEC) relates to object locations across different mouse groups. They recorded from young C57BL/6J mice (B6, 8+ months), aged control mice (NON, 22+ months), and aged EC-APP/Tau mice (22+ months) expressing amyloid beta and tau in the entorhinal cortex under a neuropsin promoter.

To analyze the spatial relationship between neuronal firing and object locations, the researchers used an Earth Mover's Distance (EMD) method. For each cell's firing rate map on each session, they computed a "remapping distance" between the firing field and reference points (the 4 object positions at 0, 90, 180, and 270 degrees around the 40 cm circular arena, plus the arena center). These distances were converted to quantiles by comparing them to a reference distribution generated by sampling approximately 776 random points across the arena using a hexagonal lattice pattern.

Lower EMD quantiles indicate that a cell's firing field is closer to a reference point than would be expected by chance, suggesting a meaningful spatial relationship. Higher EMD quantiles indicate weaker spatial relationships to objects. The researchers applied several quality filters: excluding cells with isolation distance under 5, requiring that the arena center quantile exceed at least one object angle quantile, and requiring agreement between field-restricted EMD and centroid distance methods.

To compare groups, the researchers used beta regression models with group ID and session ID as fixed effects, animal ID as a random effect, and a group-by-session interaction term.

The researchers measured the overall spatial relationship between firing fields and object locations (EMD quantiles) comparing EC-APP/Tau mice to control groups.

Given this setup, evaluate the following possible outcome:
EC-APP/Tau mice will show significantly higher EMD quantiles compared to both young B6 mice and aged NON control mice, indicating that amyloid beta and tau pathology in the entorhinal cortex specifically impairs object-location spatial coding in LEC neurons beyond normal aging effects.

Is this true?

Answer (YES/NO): NO